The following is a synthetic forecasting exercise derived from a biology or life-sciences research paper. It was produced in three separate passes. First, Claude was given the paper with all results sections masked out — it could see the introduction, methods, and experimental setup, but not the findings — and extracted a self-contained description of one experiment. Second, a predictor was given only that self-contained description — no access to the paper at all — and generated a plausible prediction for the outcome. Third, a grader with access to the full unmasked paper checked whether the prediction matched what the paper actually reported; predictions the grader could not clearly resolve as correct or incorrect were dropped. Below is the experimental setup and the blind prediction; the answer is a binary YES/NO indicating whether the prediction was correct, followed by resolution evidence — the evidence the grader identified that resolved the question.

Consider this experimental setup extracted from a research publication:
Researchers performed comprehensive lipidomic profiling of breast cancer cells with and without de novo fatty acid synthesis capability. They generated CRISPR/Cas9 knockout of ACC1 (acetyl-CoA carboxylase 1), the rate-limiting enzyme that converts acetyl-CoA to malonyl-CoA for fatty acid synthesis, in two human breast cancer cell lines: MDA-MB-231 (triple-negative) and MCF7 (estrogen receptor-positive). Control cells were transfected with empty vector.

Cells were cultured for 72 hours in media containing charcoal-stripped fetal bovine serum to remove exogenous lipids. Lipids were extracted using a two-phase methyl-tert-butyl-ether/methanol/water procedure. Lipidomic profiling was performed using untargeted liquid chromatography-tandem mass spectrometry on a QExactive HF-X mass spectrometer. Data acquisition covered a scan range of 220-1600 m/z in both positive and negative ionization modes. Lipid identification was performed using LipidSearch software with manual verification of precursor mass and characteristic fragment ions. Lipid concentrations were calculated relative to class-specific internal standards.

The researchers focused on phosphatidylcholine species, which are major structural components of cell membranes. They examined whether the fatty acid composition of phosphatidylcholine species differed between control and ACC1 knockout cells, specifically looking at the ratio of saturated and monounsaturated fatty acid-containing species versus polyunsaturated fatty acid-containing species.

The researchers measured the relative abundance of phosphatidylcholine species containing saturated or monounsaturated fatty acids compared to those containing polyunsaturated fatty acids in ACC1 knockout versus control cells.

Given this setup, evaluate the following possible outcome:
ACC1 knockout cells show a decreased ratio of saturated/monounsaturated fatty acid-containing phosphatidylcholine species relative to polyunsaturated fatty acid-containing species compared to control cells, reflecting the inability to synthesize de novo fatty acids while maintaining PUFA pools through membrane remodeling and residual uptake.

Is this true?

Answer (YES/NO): YES